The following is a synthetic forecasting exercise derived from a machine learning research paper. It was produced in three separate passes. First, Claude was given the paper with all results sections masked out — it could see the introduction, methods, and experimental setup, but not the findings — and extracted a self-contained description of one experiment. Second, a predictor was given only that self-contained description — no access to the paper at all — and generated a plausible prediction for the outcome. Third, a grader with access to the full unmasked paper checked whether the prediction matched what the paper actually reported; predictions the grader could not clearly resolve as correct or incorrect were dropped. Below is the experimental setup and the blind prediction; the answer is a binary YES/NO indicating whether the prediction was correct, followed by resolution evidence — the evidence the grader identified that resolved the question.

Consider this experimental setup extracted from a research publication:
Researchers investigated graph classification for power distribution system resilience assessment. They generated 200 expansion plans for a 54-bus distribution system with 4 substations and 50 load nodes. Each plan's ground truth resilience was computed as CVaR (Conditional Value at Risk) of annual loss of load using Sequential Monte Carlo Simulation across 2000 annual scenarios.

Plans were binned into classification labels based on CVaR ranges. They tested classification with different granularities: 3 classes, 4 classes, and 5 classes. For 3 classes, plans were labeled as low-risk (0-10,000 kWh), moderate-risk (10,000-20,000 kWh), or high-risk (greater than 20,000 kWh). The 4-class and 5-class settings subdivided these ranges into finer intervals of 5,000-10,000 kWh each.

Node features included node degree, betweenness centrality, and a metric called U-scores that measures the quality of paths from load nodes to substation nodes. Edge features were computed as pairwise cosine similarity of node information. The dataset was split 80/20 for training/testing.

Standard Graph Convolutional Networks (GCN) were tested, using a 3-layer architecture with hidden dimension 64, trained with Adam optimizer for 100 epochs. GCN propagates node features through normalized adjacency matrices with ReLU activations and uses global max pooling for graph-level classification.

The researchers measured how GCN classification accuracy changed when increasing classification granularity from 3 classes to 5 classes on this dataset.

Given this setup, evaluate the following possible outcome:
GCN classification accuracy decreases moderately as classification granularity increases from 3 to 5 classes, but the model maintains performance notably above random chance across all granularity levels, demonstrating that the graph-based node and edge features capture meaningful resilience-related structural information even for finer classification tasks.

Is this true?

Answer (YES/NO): YES